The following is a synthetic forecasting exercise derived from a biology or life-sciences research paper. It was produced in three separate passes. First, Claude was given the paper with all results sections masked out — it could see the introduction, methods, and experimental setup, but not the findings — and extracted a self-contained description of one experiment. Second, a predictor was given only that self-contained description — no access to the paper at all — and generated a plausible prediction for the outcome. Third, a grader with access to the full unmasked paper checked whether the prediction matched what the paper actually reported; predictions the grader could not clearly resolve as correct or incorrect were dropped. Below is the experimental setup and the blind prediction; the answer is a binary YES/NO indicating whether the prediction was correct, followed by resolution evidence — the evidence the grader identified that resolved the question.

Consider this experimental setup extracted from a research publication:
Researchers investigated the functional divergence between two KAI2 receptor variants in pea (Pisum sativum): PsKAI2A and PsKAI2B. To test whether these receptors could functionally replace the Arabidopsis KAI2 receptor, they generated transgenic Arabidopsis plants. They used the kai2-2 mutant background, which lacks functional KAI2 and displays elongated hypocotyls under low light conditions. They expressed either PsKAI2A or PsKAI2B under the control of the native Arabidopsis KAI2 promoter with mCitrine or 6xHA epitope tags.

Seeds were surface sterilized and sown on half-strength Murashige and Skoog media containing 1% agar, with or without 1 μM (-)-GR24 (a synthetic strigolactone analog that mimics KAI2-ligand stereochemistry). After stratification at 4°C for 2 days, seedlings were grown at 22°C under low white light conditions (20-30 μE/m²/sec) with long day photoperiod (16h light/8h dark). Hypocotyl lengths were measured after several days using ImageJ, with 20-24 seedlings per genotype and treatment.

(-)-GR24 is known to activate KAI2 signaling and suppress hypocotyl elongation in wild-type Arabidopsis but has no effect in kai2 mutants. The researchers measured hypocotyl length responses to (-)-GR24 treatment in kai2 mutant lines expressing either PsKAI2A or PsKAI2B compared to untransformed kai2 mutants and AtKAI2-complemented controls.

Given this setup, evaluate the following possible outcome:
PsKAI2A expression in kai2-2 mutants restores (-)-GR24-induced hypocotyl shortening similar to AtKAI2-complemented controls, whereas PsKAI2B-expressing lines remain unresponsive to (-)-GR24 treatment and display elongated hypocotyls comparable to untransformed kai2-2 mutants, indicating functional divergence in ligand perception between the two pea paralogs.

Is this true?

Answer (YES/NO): NO